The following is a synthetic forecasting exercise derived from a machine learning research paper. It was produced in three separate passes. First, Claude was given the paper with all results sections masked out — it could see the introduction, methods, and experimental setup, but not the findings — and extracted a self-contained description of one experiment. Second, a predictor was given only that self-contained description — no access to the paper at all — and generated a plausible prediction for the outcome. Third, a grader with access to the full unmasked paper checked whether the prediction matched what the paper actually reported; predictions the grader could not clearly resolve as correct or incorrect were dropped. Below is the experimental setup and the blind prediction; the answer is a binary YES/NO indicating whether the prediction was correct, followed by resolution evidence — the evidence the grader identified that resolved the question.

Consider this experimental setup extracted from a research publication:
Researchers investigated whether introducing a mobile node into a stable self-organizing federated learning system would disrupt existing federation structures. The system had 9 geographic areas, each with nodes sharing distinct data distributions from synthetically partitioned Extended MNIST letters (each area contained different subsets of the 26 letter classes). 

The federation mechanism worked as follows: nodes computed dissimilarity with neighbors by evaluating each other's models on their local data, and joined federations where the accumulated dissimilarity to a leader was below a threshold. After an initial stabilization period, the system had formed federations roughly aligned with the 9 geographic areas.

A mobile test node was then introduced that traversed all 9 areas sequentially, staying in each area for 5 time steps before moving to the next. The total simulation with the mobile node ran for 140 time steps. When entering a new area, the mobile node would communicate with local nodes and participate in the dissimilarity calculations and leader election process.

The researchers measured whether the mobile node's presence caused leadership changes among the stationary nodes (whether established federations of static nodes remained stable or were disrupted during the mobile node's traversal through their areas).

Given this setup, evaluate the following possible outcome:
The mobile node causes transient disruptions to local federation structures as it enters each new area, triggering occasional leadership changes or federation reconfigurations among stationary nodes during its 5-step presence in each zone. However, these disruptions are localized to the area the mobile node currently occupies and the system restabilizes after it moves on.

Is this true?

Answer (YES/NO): NO